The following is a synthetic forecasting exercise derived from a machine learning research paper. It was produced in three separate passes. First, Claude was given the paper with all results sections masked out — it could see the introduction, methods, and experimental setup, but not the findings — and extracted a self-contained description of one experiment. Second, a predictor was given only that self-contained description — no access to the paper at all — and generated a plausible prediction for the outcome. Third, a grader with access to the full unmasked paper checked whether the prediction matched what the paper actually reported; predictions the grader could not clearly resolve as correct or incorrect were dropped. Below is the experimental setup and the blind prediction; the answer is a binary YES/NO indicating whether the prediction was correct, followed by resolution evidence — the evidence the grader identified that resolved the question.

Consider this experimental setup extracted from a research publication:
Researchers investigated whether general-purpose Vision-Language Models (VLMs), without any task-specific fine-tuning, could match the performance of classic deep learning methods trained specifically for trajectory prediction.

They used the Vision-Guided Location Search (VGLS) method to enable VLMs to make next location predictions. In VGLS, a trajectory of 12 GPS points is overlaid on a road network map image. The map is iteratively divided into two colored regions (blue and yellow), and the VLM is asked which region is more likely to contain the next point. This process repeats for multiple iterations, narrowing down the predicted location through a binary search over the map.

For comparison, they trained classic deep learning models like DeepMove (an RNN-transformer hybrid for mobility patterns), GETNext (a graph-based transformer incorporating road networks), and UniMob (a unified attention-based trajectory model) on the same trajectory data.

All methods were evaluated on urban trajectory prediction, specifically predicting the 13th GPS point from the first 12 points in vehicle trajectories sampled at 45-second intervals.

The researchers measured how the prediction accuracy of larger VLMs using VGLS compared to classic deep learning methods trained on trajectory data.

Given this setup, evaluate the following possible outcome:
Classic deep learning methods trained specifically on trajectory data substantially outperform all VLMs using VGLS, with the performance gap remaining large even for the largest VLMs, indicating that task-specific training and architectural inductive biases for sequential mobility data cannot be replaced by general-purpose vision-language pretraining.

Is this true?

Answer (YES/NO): YES